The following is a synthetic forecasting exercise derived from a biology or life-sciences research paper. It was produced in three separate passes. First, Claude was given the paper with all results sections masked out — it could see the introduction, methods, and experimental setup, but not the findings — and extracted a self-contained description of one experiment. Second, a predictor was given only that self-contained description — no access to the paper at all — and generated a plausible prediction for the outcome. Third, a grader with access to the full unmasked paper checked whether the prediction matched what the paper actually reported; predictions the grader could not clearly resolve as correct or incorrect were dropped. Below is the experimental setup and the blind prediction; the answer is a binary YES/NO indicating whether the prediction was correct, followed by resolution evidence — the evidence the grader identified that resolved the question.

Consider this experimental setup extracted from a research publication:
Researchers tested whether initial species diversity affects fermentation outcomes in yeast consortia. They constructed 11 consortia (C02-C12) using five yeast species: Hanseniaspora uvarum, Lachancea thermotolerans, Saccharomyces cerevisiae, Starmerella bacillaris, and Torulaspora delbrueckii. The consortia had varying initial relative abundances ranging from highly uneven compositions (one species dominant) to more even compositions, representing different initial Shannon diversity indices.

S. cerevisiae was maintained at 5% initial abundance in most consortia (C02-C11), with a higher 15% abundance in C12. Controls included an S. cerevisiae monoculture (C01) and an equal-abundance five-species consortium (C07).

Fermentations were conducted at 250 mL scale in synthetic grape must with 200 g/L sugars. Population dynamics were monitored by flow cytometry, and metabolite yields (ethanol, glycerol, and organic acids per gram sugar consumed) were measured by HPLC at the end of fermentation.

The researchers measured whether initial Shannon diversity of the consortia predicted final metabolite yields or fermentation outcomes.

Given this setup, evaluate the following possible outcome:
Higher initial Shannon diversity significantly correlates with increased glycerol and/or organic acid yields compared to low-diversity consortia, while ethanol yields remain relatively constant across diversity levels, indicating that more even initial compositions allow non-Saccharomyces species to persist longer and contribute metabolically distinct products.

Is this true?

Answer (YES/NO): NO